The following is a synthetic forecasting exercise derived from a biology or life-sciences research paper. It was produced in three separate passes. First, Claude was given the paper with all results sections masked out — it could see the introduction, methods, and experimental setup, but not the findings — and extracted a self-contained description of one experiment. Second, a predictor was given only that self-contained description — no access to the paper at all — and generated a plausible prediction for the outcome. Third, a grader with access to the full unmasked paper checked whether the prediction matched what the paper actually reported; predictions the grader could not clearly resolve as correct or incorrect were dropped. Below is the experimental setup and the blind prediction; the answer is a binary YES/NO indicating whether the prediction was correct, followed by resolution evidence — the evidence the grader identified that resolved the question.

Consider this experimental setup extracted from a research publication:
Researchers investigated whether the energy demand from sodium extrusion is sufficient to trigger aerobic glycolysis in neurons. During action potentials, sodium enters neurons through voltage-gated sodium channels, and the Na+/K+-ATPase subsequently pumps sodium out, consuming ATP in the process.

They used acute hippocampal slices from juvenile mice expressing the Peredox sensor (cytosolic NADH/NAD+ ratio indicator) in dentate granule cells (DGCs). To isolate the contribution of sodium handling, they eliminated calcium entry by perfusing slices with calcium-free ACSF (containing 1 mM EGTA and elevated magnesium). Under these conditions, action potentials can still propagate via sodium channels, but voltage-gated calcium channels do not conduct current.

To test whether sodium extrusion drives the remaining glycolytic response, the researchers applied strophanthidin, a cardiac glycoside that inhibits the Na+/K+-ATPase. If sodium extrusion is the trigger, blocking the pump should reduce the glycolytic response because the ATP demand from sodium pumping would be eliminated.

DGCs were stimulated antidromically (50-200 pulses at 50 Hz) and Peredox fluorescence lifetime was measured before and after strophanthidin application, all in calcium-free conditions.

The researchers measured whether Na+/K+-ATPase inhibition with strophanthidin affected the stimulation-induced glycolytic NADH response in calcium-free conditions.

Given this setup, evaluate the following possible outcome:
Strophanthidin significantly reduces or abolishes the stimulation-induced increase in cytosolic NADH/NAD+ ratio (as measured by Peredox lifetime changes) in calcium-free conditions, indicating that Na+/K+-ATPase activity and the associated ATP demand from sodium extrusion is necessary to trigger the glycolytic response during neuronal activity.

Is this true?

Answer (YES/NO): YES